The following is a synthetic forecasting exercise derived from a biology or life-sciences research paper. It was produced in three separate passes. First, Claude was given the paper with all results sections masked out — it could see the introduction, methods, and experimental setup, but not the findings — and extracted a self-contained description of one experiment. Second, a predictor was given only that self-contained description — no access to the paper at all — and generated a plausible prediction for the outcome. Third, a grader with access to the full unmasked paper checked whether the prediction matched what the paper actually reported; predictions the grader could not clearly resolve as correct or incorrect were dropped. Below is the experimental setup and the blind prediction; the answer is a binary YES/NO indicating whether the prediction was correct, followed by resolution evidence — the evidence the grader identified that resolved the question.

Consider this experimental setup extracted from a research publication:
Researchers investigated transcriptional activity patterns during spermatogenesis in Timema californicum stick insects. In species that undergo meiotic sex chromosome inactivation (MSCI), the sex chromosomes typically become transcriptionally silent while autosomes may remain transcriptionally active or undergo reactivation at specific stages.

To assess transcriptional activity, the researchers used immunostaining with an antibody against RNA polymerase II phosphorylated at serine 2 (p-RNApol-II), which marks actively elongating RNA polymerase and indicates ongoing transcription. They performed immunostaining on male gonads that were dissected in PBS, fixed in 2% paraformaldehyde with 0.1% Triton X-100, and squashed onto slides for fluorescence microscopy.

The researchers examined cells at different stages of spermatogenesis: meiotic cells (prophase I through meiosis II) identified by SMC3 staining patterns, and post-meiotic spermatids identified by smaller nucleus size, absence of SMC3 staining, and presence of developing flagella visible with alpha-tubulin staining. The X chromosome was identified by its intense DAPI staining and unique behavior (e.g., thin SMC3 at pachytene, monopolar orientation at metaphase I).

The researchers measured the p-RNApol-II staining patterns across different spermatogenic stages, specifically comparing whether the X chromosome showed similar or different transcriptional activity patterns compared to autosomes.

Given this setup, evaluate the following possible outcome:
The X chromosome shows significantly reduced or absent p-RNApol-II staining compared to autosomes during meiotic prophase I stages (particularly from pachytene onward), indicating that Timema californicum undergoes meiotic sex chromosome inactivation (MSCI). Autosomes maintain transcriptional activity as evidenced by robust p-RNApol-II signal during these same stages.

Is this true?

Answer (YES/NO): YES